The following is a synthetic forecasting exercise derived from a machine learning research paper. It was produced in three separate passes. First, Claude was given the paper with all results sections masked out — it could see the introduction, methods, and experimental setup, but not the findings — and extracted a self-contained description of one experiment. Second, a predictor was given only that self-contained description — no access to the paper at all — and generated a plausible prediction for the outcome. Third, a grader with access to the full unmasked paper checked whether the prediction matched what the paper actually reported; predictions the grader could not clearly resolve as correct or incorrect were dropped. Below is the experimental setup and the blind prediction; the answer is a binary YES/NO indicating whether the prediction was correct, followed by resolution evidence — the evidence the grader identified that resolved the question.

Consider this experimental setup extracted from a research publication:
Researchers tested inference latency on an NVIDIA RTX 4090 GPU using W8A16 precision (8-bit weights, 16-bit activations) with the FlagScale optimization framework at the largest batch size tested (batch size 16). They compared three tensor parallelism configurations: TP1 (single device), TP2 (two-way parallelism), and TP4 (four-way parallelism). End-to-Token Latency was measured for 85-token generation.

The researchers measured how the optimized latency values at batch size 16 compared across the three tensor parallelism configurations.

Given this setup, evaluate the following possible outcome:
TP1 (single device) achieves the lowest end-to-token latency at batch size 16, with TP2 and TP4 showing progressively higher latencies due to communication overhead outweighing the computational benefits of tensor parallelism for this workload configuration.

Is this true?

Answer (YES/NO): NO